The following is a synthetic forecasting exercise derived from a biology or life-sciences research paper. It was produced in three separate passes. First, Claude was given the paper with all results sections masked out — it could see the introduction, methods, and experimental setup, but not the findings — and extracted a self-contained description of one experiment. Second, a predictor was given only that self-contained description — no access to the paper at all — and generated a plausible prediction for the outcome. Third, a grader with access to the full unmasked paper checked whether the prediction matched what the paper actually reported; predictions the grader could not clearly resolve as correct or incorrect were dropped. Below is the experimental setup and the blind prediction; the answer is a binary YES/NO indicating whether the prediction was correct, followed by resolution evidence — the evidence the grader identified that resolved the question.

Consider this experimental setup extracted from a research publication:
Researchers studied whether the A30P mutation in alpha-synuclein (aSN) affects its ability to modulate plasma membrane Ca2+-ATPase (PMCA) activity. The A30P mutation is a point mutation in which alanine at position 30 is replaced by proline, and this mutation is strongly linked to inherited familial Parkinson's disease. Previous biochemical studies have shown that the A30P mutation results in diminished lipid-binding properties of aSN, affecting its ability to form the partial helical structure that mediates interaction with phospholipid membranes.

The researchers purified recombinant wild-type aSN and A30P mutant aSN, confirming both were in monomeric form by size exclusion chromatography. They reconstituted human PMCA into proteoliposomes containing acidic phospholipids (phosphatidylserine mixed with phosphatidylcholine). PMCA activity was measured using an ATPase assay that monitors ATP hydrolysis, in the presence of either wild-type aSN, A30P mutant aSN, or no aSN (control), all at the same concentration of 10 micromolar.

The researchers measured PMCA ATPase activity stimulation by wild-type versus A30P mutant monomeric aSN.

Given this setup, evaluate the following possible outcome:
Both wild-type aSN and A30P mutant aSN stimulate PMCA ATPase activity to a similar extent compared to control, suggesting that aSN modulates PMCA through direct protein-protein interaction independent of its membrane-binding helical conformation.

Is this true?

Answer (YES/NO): NO